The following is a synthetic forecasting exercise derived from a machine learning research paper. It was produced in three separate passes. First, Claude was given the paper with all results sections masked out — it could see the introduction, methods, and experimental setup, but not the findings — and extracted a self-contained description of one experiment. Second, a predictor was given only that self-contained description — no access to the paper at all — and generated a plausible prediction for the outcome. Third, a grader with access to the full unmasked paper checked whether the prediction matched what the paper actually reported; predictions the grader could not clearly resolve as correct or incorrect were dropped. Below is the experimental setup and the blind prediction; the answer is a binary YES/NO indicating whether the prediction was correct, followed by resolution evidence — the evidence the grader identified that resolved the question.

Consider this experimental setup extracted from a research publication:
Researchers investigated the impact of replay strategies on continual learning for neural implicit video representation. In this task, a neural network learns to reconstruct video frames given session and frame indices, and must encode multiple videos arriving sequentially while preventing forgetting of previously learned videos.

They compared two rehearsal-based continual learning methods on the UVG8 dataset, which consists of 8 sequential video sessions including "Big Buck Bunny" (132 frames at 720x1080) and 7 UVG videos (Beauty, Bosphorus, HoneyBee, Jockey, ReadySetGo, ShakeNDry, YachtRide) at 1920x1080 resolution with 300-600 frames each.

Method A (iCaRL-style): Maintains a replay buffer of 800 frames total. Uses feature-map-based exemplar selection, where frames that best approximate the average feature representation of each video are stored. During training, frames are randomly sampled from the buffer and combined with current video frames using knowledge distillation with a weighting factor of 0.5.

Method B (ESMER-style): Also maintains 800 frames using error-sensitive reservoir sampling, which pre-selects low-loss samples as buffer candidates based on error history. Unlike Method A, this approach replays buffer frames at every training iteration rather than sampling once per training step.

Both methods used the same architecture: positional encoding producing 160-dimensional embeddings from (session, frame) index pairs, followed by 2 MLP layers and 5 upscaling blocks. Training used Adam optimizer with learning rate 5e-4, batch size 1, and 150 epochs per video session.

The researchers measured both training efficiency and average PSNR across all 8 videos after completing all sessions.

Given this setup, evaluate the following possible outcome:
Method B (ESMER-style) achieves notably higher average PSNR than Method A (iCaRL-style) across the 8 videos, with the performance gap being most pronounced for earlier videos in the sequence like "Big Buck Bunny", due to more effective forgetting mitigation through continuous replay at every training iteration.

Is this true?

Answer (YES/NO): NO